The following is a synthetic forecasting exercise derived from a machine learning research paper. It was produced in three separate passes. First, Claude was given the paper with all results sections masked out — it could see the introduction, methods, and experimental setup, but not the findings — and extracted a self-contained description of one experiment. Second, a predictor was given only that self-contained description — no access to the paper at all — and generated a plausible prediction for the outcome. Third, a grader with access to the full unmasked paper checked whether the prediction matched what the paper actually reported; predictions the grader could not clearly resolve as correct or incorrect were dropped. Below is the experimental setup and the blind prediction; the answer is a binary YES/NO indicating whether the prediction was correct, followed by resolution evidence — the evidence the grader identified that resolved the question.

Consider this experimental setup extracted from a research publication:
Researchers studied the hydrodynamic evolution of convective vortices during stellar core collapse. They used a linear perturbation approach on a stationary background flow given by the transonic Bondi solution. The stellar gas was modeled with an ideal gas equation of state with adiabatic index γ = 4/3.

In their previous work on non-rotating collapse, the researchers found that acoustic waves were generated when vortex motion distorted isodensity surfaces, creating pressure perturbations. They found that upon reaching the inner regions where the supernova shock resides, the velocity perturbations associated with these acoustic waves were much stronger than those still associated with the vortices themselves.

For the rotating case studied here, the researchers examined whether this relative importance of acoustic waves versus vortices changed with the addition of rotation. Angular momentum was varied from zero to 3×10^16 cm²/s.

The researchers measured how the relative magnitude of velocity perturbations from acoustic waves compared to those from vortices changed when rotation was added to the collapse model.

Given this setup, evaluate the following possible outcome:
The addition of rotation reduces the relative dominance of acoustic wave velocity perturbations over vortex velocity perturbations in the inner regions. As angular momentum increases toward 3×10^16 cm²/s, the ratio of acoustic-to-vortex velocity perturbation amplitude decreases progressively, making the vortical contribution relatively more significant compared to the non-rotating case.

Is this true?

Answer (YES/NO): YES